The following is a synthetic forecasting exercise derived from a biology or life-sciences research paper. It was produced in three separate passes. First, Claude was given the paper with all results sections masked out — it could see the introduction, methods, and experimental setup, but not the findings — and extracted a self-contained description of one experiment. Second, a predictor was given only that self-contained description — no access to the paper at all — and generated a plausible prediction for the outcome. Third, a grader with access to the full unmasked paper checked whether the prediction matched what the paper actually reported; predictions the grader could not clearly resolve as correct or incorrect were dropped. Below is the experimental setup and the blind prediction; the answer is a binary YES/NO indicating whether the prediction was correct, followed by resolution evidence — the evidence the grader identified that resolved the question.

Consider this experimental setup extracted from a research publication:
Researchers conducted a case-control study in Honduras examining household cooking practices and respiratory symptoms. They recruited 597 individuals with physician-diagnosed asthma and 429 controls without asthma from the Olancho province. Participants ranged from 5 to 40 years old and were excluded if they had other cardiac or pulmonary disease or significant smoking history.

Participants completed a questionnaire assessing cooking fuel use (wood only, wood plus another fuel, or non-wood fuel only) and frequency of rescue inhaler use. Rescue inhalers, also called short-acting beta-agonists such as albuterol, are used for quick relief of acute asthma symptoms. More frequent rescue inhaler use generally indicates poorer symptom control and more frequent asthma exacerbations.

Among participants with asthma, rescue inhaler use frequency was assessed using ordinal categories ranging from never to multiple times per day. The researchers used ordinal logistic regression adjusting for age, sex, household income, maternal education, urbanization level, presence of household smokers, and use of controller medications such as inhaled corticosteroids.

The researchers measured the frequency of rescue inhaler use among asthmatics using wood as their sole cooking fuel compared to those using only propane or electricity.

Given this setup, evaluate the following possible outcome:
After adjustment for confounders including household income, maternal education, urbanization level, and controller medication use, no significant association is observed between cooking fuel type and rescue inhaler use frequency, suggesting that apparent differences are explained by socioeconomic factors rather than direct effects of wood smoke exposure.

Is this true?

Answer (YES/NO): YES